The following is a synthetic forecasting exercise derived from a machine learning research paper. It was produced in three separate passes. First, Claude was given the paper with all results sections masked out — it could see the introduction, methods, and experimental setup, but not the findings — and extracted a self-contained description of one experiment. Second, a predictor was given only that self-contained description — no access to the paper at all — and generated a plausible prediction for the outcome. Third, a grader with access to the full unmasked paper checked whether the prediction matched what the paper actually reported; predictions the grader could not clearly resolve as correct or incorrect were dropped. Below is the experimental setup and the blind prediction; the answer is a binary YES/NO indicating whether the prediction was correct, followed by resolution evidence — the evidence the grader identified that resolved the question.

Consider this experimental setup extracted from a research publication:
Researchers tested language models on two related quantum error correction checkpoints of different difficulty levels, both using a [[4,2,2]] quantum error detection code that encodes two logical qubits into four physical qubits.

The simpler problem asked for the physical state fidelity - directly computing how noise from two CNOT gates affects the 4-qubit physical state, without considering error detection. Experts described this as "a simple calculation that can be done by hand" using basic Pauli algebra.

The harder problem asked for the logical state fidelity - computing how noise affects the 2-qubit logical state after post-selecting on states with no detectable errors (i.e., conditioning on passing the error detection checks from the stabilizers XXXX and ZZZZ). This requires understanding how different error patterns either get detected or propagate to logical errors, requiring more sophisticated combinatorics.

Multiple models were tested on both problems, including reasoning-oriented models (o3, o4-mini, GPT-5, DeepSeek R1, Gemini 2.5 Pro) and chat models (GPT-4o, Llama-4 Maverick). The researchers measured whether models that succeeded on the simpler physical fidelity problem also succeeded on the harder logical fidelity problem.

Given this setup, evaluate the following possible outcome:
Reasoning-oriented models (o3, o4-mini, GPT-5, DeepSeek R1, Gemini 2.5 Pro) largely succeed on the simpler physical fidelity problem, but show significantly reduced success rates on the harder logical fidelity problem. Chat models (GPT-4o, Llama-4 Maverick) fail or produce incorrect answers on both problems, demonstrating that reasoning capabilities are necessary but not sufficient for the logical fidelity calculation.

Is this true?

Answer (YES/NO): NO